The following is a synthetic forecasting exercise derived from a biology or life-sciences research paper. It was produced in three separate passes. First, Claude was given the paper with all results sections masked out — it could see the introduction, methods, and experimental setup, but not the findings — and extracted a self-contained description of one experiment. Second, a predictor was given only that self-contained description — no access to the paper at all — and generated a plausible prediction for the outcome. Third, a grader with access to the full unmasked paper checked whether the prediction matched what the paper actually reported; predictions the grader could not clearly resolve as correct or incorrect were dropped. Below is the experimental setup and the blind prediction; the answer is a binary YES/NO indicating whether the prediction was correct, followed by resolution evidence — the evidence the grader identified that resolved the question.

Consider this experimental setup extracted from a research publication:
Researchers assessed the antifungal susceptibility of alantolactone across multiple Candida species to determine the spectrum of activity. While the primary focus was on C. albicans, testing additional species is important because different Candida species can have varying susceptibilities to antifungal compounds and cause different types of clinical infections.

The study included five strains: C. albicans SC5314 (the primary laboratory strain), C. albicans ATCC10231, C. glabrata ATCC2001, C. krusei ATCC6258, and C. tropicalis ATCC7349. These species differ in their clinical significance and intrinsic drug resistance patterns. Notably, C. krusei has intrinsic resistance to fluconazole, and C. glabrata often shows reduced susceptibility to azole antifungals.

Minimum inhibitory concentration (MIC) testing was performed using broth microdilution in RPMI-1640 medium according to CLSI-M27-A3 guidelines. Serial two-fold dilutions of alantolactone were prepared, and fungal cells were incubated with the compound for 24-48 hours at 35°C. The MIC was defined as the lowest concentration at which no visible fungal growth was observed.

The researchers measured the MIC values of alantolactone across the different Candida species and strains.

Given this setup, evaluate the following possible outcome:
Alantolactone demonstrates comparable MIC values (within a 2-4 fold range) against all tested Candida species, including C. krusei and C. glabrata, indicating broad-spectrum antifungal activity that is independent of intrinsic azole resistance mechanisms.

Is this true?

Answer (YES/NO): YES